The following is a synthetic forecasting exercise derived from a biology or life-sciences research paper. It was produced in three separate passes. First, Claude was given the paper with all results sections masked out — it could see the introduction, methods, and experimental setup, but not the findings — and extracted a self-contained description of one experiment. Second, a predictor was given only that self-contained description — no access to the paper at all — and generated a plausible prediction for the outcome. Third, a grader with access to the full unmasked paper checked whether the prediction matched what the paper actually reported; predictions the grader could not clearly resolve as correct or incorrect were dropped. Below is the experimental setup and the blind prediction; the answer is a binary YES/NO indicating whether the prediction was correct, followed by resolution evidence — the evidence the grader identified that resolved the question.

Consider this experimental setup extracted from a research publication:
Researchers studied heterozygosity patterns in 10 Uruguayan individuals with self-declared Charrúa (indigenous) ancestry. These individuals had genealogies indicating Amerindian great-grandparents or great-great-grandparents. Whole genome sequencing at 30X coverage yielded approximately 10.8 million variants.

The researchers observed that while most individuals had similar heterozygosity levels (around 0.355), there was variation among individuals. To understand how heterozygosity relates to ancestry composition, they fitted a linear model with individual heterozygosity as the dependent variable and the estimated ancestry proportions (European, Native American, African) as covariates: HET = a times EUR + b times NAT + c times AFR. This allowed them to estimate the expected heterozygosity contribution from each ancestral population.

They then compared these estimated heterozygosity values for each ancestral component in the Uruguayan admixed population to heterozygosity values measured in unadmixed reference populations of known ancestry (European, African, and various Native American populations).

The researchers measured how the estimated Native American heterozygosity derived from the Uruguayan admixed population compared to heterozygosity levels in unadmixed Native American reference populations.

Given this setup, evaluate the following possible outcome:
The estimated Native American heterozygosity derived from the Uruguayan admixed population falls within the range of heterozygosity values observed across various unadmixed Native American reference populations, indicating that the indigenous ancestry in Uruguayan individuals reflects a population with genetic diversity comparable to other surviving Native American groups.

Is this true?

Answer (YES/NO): YES